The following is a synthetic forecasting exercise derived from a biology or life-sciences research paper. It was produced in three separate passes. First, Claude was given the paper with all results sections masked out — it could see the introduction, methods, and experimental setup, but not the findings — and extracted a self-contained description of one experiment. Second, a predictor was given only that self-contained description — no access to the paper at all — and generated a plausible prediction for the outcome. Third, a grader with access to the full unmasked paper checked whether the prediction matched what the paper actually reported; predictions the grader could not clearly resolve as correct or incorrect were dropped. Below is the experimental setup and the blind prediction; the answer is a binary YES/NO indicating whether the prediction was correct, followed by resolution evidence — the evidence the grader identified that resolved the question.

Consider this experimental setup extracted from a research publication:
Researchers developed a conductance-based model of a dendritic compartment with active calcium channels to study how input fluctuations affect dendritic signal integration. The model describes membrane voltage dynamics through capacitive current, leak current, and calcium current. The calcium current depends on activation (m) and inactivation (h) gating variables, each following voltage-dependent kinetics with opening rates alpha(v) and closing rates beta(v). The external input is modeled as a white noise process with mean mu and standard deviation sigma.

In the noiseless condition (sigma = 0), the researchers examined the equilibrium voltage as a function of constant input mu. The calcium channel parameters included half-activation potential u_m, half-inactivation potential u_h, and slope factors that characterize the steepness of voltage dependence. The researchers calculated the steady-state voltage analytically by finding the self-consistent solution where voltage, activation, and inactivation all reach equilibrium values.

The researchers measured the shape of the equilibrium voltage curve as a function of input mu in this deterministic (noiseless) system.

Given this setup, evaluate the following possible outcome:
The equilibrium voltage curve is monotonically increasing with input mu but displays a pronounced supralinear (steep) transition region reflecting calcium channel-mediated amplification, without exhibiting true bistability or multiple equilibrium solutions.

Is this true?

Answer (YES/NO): NO